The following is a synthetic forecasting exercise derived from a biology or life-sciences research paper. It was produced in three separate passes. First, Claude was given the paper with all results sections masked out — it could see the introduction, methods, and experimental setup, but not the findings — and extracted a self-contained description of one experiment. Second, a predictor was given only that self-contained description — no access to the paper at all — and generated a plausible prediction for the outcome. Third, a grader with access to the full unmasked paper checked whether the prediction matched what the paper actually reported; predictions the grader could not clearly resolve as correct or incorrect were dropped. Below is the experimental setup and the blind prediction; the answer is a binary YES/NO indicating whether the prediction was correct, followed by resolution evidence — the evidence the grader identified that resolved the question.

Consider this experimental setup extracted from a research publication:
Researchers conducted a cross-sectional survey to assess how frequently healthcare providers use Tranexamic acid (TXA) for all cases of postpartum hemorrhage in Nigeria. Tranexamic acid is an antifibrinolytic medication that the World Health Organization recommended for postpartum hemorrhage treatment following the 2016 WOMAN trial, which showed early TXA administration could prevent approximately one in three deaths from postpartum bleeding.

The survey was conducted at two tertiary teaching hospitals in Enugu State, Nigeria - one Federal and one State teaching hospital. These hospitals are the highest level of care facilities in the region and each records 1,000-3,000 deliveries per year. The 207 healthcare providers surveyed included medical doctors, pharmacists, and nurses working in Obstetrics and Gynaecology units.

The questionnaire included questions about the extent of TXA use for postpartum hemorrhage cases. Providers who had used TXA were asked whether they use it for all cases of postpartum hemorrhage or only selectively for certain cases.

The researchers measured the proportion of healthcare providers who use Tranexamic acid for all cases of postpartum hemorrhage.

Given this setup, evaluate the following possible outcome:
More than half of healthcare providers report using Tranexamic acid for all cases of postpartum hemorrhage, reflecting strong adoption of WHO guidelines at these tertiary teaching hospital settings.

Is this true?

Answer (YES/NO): NO